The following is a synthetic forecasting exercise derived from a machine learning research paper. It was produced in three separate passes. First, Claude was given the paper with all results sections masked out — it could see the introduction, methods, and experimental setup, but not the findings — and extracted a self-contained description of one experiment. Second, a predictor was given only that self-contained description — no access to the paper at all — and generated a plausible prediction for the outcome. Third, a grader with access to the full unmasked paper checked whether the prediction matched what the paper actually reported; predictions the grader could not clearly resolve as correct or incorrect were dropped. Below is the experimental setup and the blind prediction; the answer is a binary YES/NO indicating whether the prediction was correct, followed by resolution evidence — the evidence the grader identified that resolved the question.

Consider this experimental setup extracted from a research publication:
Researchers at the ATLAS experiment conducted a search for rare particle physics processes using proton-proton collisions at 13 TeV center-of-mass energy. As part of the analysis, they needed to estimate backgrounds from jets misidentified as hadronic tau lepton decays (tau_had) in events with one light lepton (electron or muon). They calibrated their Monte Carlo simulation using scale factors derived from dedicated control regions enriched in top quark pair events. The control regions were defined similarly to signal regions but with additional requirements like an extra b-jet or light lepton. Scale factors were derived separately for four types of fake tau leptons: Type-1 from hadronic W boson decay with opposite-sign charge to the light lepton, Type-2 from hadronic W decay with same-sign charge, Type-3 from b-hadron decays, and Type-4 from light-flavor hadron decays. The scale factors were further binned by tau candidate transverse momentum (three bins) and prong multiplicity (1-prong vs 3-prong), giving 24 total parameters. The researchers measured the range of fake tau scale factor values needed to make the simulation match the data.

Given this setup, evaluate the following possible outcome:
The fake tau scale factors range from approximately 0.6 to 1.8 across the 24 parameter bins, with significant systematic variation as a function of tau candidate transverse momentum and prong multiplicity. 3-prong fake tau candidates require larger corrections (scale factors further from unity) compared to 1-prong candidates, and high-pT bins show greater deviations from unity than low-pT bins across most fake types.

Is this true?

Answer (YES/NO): NO